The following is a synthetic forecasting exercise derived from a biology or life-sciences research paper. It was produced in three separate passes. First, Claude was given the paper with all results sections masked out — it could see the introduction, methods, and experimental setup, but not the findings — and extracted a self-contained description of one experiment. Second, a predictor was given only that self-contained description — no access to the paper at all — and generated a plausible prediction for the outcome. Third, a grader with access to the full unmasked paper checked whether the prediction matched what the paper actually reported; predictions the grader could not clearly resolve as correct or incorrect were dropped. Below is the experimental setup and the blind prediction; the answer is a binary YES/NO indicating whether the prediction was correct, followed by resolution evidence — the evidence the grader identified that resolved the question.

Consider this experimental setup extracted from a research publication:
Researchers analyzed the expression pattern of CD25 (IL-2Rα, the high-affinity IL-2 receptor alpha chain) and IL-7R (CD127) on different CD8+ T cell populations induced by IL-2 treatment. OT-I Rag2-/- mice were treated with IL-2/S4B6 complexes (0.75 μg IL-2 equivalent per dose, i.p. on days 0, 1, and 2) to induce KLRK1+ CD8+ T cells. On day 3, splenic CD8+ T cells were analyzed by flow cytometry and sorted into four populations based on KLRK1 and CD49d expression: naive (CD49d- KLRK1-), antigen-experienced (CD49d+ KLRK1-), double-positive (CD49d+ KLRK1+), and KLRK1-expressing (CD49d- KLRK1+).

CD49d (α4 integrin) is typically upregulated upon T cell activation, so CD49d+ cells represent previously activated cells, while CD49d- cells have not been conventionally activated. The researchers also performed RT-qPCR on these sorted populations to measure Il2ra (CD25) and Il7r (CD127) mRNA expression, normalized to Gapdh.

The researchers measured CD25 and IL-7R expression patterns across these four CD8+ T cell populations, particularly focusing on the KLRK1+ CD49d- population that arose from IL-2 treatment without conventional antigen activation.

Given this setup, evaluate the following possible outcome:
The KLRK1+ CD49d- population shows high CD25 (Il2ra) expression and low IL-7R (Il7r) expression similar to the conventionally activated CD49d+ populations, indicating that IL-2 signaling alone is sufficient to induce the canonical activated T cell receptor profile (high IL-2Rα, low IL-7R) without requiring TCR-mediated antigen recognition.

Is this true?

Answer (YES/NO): NO